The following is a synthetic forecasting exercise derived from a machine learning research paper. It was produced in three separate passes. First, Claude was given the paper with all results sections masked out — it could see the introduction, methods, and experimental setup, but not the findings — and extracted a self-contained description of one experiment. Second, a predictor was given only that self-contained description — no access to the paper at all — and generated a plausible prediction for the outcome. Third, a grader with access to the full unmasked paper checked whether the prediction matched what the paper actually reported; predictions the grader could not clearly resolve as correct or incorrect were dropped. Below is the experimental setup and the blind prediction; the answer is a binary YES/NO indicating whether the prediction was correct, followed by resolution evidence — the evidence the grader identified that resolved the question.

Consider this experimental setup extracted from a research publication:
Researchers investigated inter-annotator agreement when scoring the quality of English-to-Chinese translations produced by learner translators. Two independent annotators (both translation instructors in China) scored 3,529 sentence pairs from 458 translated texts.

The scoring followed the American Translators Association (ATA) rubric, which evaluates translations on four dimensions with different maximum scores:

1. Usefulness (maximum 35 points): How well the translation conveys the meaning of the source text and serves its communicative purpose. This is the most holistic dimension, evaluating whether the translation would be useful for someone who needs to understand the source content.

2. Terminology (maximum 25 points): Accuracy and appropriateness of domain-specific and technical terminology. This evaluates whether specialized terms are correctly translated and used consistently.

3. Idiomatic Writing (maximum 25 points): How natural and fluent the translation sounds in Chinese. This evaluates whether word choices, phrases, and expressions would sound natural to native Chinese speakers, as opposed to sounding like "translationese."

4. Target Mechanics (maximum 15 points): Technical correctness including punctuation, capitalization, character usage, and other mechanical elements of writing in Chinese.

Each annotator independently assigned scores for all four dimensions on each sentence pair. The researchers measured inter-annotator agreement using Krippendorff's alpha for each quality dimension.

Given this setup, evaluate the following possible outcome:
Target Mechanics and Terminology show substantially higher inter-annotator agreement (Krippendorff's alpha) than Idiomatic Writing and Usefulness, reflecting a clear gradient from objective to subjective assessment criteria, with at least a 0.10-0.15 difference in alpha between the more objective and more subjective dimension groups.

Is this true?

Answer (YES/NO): NO